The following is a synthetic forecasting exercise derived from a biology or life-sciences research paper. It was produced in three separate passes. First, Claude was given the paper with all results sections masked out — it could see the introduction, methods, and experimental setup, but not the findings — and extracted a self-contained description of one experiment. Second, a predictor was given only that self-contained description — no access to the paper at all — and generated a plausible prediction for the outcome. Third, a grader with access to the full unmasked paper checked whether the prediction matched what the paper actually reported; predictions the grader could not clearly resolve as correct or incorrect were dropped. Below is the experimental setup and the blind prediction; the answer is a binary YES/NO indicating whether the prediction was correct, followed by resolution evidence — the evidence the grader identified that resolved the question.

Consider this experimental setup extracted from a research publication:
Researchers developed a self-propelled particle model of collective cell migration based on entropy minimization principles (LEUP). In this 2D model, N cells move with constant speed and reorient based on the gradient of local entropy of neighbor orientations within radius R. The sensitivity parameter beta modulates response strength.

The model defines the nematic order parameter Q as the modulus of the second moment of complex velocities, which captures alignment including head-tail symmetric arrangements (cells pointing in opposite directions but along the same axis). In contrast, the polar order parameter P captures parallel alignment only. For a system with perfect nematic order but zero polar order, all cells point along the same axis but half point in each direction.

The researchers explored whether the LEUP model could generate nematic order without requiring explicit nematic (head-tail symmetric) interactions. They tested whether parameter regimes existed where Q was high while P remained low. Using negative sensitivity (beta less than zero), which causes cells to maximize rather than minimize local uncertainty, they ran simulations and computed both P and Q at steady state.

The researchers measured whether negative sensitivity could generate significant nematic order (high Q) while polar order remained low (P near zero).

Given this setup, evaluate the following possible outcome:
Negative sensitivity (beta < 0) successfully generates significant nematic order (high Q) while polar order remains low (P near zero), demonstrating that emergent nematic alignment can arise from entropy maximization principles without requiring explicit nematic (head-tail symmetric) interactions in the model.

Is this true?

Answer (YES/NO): NO